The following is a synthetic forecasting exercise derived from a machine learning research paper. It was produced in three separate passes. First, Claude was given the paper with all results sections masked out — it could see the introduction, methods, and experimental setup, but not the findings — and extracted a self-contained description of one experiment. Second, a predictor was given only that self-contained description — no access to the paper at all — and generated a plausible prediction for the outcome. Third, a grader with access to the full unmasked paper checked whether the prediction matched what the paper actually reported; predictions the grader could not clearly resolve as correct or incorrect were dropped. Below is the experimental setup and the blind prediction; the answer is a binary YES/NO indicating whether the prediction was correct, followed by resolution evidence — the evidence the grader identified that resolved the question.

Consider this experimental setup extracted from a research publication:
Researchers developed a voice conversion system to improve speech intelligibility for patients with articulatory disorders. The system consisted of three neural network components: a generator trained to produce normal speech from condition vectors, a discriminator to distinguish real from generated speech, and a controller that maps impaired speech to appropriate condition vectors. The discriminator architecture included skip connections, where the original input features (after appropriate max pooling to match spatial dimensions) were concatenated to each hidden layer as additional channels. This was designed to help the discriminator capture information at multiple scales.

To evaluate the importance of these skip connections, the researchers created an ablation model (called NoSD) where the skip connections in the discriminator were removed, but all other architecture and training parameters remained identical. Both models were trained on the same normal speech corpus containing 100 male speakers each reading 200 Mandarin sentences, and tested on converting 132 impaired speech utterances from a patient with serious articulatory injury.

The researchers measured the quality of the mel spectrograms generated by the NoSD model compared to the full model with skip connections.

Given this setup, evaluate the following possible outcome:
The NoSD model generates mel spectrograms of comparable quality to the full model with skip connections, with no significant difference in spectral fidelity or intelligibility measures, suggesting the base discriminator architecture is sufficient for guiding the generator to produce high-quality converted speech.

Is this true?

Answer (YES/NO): NO